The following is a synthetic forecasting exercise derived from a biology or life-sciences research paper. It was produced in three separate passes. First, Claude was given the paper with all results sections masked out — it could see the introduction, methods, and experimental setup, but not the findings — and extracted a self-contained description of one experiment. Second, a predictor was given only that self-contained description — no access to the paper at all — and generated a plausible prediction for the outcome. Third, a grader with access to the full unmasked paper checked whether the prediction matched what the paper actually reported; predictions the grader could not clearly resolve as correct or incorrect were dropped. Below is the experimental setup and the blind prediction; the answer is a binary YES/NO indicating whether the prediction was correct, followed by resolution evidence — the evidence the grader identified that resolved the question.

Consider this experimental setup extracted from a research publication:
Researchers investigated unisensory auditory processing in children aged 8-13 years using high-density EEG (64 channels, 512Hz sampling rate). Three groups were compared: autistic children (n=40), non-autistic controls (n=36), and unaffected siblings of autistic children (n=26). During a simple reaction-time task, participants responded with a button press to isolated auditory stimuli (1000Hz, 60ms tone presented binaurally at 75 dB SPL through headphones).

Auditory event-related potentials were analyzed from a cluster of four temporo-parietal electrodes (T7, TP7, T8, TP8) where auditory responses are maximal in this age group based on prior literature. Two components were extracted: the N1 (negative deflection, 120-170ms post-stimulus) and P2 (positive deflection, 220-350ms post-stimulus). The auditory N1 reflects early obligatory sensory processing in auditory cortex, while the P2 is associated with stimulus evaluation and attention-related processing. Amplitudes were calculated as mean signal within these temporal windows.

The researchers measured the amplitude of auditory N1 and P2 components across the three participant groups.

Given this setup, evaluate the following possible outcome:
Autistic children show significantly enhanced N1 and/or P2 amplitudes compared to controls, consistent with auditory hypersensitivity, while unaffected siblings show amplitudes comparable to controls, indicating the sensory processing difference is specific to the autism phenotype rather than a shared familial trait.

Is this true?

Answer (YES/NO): NO